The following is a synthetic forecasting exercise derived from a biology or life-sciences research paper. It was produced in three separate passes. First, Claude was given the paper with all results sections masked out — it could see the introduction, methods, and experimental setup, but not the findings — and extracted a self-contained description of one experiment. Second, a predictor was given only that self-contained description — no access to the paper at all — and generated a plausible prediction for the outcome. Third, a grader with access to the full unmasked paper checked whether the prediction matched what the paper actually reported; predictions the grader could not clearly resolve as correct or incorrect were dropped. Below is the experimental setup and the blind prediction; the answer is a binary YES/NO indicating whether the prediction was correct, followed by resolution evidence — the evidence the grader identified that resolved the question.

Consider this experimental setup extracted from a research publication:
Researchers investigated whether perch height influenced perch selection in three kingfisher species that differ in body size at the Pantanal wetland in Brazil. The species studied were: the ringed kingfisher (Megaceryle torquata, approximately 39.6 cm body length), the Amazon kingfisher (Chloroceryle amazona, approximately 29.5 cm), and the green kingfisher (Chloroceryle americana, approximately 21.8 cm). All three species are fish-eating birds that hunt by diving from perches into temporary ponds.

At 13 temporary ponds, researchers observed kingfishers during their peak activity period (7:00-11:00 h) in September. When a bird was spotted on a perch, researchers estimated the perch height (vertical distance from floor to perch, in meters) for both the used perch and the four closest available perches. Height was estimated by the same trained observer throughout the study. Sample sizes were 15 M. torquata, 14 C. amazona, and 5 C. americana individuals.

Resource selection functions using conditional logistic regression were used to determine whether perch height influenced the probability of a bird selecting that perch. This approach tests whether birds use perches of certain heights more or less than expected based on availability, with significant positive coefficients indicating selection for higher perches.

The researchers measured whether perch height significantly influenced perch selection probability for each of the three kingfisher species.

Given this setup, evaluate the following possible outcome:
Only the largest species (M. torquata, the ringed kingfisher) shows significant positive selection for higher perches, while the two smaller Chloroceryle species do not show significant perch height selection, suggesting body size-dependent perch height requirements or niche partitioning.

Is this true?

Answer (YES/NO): NO